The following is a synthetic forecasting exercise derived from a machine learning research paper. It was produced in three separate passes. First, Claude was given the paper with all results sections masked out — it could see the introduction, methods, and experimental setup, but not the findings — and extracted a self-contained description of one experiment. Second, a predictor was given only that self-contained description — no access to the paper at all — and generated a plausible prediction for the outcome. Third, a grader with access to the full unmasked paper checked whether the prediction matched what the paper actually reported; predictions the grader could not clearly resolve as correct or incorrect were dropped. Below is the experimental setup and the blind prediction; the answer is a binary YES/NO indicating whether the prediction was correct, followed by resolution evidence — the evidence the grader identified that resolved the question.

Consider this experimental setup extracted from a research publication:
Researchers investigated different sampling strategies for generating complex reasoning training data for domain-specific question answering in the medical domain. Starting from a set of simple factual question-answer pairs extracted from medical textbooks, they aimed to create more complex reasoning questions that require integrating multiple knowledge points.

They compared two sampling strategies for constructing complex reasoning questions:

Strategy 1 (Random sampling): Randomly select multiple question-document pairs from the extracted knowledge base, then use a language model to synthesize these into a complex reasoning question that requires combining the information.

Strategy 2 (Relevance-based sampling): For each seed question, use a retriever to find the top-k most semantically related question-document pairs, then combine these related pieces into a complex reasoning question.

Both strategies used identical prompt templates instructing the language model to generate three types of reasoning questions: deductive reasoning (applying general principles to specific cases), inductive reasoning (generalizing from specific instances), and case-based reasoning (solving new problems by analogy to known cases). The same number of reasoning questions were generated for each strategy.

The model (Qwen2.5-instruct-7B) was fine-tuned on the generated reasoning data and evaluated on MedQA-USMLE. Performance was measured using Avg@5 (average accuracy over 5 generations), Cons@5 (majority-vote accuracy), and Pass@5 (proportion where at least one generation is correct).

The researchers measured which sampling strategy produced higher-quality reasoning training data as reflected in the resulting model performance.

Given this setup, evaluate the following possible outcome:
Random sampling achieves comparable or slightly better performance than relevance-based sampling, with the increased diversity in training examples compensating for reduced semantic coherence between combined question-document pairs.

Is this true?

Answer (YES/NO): NO